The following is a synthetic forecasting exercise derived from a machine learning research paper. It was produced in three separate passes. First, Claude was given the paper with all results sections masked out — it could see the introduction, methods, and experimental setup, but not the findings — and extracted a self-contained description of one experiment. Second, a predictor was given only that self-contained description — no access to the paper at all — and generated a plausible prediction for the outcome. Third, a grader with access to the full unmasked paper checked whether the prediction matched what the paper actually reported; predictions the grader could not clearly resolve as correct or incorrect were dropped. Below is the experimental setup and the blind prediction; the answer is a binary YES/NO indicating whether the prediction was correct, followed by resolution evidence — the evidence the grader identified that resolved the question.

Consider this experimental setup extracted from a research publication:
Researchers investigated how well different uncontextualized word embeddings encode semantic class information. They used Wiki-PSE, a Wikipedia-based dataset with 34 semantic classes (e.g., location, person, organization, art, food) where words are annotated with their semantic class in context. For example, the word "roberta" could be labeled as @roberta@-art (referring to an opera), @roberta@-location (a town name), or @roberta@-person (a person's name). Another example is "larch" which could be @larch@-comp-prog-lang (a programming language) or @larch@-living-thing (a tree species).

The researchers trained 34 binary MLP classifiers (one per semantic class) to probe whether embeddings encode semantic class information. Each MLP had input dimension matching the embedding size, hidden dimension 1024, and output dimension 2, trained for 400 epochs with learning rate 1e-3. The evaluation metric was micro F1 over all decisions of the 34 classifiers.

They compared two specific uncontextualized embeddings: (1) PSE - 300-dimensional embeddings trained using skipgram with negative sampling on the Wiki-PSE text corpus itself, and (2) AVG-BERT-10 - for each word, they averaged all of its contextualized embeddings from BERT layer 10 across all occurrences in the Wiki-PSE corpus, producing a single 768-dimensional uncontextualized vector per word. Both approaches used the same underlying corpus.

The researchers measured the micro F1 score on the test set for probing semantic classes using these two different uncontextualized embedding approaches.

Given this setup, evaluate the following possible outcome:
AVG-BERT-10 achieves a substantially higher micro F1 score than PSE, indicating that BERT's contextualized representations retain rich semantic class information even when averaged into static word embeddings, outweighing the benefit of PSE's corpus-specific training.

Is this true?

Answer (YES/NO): YES